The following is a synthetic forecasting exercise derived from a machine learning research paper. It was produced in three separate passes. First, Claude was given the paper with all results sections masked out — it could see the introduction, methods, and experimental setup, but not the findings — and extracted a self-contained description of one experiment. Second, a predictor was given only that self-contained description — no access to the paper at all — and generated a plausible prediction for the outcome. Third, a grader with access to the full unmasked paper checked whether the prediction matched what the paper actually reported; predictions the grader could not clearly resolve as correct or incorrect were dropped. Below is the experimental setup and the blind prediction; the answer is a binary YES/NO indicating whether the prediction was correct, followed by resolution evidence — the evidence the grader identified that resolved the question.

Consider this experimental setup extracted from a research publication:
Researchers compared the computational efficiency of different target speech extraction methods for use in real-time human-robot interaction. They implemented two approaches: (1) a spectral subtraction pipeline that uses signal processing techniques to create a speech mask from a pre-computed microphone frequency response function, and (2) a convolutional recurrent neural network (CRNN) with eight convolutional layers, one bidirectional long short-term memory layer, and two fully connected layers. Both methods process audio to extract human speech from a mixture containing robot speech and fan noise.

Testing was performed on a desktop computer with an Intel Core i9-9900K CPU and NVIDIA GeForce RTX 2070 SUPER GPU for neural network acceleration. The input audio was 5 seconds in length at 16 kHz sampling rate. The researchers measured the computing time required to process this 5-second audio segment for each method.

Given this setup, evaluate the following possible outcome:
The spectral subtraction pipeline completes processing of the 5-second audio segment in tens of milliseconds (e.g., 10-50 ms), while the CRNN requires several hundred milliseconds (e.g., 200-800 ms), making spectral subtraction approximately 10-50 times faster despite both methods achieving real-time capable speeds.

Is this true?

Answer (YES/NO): NO